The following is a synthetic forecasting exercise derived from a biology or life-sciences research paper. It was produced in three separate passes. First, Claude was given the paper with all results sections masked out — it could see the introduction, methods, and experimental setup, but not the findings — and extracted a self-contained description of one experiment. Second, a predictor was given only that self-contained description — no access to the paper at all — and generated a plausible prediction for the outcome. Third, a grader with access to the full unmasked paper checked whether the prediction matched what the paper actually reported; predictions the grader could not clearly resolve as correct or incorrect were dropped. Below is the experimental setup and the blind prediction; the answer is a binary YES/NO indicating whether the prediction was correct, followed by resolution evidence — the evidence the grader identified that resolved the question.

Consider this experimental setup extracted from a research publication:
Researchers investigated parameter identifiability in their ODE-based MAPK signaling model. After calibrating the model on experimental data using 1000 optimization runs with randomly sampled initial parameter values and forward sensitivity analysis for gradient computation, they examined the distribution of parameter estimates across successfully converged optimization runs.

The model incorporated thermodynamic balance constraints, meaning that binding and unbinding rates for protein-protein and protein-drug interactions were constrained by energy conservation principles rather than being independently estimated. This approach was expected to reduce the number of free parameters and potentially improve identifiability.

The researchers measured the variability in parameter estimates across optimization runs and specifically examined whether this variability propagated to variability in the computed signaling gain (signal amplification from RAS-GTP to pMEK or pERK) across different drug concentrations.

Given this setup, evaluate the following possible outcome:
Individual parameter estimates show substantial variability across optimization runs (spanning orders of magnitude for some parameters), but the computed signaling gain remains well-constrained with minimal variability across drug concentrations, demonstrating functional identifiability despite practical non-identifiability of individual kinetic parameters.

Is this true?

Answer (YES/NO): YES